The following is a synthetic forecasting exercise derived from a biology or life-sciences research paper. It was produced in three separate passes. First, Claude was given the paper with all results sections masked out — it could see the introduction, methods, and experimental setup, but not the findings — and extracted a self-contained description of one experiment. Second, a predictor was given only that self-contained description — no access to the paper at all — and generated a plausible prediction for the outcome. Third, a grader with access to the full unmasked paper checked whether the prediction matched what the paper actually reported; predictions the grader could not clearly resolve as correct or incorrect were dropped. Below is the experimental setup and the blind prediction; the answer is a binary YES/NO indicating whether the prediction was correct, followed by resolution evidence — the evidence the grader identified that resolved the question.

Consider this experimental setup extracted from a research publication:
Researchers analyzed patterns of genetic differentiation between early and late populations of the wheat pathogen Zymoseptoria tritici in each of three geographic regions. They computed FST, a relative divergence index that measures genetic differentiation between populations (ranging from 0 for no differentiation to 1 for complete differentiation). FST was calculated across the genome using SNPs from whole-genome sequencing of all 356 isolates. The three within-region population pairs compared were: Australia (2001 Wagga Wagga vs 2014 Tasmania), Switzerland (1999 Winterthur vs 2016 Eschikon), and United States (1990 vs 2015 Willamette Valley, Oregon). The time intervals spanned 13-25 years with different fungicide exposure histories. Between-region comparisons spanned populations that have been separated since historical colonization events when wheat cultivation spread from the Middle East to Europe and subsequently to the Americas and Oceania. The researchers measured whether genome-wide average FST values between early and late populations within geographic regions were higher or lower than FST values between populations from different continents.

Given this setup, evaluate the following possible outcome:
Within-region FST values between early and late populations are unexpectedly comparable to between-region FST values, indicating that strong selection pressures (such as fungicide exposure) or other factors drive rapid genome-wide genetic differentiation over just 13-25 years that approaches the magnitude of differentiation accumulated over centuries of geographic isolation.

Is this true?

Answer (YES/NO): NO